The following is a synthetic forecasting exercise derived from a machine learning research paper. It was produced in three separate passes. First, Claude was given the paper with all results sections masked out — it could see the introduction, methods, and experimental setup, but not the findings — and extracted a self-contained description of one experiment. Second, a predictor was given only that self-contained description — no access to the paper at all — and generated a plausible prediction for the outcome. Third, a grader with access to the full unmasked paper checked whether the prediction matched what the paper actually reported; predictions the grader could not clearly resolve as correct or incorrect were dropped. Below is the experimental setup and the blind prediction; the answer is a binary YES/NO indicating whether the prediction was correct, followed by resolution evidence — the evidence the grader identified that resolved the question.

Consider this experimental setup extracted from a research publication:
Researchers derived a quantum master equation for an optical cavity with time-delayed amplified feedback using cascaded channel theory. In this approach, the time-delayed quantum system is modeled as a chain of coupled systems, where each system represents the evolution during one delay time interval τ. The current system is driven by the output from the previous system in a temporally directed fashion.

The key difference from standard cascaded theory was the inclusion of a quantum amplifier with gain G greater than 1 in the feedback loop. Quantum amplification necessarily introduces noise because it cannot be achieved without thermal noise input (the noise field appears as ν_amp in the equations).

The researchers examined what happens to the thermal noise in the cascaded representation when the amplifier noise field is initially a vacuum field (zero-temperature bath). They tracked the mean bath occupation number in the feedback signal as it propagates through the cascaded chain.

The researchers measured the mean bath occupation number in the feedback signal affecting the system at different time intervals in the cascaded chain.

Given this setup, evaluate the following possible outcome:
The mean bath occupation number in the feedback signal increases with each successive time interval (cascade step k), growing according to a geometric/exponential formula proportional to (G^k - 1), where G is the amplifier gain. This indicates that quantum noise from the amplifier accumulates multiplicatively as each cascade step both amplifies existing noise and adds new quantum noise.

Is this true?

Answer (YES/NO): NO